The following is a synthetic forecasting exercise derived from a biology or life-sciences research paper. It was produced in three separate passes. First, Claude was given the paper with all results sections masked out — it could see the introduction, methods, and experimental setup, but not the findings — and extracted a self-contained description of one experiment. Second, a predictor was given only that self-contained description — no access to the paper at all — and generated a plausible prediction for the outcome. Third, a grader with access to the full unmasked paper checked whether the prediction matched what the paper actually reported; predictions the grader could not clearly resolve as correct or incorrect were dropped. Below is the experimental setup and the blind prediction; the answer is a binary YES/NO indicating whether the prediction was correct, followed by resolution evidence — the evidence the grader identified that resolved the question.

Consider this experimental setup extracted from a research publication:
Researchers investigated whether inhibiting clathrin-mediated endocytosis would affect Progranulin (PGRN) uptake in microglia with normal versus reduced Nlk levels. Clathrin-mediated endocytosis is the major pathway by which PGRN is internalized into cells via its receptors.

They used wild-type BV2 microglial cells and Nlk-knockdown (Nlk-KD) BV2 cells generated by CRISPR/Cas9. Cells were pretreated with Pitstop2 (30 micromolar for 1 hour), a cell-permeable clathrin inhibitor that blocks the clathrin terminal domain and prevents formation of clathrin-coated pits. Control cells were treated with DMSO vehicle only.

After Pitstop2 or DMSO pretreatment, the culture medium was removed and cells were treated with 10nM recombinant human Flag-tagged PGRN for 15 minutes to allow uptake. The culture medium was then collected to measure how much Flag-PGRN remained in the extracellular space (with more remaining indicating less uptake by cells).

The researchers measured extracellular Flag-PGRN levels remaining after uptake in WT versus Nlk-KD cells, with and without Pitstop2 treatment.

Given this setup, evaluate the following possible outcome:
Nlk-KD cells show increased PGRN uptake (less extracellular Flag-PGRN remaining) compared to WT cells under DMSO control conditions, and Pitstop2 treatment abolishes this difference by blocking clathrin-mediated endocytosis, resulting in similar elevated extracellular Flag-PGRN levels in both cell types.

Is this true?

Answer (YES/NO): YES